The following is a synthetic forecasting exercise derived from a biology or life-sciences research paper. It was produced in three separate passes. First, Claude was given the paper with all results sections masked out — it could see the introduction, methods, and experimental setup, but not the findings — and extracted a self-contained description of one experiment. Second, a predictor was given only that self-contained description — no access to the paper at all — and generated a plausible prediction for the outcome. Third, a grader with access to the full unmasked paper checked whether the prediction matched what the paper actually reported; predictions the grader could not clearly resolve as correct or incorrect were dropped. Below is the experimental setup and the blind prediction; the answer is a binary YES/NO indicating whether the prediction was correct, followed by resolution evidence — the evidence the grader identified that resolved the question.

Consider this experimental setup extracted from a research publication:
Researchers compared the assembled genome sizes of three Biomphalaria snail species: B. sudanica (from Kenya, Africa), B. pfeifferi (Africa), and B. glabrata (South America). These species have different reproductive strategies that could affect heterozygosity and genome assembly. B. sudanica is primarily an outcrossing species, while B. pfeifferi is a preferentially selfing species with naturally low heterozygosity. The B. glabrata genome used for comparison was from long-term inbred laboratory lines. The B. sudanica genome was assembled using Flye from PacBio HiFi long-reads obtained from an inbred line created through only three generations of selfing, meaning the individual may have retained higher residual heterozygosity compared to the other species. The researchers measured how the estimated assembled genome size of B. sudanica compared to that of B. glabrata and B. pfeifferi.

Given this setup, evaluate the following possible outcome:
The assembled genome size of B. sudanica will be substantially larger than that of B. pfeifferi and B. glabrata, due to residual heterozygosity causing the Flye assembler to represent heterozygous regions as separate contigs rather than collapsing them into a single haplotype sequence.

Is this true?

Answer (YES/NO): YES